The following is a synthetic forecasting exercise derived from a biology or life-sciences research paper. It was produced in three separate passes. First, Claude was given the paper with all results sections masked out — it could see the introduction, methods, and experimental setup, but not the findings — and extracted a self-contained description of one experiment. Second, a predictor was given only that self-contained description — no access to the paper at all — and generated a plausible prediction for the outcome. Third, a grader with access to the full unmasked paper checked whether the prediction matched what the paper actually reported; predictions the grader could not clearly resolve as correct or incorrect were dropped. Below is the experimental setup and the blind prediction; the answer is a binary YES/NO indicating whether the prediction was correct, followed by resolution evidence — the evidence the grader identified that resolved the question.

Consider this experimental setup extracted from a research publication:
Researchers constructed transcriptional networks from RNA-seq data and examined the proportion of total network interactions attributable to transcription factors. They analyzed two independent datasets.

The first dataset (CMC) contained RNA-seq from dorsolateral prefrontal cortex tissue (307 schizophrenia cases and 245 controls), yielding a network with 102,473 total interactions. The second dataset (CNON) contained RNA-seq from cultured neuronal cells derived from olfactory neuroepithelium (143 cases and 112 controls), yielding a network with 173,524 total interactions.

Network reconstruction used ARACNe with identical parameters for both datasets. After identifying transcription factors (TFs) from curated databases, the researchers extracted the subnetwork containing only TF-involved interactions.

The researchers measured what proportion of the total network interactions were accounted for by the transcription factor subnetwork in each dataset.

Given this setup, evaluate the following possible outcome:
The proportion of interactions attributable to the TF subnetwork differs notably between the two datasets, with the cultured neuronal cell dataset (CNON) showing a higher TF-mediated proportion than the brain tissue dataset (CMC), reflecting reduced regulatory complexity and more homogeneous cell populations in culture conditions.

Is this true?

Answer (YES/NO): NO